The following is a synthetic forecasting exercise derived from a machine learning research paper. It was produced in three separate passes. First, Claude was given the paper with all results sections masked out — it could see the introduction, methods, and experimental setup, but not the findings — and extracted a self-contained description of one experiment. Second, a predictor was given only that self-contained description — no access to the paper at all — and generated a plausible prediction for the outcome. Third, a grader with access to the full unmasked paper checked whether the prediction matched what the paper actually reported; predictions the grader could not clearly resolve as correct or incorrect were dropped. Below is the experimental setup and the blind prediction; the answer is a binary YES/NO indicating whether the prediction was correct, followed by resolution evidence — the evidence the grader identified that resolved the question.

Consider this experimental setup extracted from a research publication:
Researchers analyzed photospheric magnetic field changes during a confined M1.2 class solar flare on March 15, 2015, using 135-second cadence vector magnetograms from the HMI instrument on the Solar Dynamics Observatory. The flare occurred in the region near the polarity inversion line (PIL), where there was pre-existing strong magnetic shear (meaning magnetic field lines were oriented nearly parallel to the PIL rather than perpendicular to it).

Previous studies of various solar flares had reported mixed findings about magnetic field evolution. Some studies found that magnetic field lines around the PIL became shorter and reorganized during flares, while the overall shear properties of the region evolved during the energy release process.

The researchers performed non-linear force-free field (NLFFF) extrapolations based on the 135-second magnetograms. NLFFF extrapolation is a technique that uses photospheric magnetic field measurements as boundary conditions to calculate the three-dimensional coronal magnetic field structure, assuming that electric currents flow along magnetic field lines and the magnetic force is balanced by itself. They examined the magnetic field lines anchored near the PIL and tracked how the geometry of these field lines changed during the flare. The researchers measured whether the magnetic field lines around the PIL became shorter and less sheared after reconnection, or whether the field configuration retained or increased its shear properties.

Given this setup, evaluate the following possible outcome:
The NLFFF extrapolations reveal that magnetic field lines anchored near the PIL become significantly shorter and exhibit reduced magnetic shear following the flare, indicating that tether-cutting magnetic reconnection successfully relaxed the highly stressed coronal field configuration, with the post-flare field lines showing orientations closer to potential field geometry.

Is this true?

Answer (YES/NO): NO